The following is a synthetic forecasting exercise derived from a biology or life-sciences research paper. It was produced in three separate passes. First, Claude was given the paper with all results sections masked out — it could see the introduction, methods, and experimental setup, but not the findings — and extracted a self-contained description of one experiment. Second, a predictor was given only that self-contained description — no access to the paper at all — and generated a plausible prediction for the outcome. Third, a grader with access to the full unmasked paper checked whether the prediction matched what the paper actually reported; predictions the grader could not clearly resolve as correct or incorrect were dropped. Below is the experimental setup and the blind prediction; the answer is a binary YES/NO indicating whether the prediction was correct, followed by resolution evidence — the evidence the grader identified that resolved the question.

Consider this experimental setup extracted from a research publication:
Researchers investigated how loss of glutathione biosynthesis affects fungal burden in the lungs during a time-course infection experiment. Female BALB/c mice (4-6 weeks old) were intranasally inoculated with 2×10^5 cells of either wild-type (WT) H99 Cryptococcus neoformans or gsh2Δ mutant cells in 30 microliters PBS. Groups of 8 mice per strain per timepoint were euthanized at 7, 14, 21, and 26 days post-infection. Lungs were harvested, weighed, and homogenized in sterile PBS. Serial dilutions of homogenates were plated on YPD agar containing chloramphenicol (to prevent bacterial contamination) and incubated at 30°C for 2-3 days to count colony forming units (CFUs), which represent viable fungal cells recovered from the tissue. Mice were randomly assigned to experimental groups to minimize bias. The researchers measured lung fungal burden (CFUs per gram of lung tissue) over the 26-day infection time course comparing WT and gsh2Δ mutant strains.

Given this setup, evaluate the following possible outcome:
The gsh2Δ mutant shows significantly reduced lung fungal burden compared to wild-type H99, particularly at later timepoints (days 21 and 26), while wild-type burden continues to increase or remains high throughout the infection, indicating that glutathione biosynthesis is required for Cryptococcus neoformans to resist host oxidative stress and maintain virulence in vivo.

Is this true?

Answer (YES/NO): NO